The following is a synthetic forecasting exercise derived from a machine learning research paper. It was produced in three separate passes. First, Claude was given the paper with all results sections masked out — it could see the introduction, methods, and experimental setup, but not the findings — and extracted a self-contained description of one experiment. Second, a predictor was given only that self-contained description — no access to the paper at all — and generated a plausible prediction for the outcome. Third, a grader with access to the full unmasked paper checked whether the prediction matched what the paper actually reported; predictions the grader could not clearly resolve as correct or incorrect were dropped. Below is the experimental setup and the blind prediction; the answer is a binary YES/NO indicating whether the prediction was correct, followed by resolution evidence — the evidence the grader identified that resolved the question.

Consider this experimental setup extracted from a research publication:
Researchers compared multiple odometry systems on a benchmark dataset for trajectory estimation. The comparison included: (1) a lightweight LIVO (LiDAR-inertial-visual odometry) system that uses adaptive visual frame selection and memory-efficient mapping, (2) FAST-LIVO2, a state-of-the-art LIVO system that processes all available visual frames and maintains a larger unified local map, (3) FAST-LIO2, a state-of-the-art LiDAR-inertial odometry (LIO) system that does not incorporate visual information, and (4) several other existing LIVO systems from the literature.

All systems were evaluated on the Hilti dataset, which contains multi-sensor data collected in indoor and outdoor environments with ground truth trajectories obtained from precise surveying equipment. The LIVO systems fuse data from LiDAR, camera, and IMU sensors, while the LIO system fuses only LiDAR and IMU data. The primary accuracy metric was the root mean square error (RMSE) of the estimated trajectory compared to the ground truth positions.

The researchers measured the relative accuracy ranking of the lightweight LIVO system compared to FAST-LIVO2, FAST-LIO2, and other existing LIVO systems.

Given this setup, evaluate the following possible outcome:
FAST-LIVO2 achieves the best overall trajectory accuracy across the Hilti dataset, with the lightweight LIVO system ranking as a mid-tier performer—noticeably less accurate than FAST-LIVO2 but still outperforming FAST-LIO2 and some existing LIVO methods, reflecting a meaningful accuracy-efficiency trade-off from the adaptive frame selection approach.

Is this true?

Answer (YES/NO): NO